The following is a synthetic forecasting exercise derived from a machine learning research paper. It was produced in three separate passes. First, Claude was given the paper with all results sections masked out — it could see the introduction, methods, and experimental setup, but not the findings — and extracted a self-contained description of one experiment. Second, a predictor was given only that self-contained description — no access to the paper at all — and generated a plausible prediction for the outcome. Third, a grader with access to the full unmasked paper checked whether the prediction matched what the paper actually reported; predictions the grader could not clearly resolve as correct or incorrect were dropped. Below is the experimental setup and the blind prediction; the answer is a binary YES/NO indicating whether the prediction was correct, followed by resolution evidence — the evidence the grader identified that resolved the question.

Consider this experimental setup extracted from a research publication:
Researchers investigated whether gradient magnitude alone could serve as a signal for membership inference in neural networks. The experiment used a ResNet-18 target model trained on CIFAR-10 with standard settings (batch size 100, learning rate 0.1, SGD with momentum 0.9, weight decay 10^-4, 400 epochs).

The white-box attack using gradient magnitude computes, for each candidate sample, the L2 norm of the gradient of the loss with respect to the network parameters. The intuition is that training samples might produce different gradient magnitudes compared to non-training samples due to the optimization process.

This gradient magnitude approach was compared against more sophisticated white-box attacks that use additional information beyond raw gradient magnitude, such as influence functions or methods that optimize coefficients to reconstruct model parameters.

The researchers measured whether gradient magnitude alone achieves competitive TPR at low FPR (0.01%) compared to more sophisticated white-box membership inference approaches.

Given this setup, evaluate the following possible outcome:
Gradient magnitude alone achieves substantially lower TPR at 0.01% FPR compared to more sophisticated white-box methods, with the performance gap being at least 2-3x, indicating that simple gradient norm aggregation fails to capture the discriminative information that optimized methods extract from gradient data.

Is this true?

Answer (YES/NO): YES